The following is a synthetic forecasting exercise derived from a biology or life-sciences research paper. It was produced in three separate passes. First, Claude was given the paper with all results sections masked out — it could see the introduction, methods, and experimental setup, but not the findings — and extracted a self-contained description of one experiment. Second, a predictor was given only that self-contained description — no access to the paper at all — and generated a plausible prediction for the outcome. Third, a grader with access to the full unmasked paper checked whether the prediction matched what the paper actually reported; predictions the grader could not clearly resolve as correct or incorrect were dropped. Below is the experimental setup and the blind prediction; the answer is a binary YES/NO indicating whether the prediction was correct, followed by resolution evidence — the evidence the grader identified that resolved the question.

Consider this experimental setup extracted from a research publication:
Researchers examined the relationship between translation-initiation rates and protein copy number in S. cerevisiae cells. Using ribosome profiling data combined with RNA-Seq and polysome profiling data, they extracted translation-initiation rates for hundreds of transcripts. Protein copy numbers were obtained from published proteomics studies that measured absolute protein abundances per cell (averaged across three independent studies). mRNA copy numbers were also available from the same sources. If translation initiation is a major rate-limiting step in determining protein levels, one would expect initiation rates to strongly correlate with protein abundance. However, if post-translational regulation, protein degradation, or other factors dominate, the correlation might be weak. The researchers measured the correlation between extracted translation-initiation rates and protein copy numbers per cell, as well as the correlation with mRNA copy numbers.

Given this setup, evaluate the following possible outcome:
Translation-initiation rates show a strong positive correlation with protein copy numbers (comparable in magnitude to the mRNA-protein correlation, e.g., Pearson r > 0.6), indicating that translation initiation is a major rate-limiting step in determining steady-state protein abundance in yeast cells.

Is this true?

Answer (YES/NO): NO